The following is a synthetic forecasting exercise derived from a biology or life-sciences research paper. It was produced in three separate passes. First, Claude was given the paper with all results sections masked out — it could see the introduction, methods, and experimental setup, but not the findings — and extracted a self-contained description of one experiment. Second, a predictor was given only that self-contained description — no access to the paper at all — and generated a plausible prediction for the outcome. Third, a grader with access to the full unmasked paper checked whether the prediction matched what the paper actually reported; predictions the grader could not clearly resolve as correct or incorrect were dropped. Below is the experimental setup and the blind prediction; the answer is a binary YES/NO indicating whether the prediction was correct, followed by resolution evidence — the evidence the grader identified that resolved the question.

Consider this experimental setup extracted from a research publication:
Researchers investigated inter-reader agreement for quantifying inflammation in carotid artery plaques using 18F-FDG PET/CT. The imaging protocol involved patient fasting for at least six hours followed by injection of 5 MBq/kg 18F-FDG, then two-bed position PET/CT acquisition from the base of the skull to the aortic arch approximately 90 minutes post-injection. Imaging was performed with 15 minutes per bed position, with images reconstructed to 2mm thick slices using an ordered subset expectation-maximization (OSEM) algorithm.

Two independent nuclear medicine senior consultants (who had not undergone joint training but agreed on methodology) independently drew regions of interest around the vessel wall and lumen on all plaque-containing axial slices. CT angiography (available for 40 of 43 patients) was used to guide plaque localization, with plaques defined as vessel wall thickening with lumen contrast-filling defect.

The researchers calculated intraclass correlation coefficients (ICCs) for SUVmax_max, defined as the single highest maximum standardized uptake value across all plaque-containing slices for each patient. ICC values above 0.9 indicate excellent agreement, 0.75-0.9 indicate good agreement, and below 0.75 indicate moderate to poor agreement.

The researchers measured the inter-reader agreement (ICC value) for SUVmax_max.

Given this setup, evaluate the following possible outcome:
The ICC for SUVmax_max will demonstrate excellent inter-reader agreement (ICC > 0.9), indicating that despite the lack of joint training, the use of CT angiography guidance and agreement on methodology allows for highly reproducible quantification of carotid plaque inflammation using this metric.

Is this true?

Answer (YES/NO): YES